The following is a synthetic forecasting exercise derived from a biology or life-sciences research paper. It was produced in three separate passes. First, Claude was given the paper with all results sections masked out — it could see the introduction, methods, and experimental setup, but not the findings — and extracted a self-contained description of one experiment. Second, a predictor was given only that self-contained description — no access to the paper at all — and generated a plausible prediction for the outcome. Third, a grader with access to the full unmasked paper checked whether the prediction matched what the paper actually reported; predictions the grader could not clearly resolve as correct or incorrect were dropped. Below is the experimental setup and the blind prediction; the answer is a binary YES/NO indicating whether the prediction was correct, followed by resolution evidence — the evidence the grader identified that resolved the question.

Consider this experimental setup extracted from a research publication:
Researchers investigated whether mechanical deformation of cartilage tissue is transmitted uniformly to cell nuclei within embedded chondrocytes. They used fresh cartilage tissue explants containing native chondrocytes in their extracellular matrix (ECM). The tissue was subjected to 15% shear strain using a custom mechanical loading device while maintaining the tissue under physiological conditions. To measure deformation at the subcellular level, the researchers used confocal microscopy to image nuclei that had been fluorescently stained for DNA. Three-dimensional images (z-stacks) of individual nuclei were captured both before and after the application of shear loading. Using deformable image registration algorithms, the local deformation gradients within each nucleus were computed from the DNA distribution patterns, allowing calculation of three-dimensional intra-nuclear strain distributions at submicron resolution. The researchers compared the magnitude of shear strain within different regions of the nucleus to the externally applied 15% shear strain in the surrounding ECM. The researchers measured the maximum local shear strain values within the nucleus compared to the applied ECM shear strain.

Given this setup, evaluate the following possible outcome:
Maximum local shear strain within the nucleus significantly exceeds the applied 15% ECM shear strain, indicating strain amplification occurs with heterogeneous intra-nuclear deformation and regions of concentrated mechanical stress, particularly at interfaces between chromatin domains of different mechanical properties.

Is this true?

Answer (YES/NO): YES